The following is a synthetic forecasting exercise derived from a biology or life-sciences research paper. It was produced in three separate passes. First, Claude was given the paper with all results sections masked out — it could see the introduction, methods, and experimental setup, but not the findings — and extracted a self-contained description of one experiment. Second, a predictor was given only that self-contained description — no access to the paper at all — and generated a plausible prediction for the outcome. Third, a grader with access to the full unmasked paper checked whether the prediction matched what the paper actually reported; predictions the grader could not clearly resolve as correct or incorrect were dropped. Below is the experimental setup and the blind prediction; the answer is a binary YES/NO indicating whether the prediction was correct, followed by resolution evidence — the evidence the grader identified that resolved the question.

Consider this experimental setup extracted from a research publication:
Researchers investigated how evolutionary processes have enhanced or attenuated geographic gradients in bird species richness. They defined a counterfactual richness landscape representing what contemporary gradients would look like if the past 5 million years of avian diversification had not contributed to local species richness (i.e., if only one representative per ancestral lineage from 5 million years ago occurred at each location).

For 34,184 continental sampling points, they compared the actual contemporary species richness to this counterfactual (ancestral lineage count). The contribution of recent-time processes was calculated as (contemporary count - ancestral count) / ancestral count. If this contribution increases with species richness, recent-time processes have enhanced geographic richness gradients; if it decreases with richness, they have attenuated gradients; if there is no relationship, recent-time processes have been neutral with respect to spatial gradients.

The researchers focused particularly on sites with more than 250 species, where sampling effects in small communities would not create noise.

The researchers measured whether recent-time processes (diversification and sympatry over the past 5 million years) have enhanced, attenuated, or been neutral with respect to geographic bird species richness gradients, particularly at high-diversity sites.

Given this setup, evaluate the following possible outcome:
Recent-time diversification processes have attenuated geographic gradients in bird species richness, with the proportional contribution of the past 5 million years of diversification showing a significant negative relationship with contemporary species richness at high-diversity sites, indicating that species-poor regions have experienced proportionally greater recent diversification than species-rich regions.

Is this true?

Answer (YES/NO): NO